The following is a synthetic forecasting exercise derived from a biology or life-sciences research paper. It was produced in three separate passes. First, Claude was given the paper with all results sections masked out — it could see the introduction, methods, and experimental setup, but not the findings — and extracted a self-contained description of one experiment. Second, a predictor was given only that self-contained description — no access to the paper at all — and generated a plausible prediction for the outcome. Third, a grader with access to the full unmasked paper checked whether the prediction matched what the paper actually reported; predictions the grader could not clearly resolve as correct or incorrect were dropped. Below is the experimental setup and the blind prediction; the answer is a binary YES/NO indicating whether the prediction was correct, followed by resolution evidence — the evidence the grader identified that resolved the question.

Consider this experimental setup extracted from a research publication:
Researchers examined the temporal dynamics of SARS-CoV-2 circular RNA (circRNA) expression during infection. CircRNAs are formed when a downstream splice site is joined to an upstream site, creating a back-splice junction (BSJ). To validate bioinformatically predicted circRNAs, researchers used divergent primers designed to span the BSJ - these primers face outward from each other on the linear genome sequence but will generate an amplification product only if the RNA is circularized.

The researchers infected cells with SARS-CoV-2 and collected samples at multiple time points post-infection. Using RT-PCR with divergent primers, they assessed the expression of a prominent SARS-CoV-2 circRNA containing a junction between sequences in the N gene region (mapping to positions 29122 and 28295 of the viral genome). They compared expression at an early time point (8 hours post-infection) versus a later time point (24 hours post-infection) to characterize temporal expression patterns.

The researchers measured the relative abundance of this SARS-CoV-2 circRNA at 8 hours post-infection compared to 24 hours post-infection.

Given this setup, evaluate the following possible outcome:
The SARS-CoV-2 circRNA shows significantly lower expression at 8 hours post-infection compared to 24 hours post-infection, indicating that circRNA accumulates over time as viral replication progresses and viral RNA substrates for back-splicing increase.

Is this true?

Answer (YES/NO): NO